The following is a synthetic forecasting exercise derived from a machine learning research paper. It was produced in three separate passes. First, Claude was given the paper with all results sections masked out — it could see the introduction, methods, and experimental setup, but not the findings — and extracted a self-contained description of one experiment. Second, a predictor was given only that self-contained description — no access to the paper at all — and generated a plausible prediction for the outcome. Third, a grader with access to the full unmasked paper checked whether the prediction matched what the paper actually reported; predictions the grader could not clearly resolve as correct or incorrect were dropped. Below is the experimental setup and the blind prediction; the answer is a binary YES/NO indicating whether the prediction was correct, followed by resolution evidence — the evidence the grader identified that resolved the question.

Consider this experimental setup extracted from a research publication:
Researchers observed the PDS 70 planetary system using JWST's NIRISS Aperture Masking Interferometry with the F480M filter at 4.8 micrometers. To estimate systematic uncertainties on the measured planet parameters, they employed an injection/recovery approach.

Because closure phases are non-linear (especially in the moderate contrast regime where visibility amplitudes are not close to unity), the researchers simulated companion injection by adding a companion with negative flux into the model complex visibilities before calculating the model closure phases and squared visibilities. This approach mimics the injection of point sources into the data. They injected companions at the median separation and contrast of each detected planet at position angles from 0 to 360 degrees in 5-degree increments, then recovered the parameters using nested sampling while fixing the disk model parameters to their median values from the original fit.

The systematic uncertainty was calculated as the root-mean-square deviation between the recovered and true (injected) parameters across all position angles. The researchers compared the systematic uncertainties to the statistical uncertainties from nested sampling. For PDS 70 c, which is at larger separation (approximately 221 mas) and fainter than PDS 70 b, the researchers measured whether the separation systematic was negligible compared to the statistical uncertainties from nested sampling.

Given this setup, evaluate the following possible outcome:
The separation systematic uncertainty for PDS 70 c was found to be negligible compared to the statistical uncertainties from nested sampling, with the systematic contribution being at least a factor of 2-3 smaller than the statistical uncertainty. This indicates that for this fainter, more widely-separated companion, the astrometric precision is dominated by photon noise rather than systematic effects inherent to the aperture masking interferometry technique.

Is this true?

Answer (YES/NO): NO